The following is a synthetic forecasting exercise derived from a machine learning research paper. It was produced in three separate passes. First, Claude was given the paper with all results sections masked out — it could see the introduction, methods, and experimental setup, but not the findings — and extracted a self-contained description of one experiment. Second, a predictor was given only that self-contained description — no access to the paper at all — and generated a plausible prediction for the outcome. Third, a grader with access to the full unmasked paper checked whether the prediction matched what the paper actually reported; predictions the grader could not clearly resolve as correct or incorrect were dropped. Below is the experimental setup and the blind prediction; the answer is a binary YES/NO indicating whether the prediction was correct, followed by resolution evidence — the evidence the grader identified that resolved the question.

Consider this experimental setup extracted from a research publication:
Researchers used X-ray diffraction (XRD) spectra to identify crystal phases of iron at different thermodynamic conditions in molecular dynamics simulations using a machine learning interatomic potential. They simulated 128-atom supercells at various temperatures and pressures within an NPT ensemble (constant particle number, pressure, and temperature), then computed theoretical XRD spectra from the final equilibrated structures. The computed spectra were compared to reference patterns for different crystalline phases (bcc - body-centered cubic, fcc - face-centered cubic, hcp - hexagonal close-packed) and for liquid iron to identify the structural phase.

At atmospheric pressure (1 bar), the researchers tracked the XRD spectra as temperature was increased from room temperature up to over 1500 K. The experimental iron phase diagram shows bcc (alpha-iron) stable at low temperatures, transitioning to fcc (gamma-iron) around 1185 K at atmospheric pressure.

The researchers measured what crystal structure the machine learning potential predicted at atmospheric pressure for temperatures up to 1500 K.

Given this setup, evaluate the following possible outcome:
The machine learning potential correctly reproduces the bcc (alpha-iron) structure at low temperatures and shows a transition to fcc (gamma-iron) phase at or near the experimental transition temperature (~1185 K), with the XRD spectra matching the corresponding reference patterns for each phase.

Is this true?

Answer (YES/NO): NO